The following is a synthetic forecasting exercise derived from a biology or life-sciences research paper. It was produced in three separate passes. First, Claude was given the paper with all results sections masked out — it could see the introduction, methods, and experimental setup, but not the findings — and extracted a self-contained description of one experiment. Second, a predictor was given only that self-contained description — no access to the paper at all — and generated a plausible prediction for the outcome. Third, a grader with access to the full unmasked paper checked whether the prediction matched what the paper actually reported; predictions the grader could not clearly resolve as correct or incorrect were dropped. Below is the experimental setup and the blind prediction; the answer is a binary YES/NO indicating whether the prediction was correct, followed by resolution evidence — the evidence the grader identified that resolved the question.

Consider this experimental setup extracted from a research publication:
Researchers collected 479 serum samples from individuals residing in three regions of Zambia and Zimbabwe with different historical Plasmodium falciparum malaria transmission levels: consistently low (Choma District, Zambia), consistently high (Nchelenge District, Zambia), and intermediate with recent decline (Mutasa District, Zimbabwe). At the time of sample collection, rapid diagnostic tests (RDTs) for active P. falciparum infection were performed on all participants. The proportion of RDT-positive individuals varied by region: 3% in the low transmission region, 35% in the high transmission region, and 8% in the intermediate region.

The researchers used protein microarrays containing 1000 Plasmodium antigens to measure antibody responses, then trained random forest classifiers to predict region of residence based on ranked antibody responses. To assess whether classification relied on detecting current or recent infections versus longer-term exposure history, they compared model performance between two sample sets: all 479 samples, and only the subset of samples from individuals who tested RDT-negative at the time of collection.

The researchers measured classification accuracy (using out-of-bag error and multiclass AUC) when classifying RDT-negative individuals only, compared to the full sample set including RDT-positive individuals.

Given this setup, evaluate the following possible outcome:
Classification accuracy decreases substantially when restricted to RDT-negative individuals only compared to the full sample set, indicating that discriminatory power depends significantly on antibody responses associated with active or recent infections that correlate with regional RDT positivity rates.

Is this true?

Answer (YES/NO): NO